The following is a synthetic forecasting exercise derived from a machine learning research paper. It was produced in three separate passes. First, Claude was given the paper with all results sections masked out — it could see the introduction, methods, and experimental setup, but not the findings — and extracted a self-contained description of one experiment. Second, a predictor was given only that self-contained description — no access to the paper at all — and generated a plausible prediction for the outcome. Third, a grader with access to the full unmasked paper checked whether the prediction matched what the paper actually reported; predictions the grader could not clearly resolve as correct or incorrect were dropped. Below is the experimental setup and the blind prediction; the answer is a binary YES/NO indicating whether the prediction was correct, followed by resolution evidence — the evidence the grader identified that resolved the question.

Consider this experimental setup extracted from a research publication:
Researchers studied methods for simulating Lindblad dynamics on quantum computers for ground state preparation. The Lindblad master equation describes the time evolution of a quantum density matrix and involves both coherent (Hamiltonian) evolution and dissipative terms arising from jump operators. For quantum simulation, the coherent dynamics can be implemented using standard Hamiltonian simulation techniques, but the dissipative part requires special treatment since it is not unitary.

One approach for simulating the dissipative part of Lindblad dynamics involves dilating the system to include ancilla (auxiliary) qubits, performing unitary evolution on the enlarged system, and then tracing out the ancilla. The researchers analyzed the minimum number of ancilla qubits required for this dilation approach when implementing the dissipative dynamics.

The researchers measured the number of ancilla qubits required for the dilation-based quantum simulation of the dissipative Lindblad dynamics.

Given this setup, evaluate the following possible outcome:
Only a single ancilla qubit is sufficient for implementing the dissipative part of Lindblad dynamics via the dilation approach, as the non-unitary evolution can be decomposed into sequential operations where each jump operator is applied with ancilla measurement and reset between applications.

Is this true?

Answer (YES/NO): YES